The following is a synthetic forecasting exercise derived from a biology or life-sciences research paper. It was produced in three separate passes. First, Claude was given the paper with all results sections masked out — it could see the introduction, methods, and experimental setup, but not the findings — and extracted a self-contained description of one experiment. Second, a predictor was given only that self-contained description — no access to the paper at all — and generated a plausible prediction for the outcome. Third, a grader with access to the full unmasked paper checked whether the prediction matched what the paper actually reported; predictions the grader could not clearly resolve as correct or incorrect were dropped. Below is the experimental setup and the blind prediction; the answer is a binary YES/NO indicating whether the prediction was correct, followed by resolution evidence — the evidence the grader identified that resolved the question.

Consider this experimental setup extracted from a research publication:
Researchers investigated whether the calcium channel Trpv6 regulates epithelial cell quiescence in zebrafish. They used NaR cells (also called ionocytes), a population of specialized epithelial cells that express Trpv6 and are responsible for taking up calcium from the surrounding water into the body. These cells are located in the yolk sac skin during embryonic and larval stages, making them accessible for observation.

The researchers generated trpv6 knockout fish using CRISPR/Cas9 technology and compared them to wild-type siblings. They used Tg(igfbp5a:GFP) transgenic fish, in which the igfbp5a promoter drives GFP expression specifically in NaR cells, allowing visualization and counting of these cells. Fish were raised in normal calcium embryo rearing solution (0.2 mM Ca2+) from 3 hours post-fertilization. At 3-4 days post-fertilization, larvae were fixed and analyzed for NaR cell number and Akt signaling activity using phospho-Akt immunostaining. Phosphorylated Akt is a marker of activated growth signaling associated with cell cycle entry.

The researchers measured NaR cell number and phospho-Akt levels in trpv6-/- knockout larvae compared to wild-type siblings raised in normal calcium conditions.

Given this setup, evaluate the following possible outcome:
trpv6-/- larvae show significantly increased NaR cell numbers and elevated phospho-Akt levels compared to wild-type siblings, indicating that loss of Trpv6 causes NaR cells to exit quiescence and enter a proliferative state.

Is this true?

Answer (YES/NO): YES